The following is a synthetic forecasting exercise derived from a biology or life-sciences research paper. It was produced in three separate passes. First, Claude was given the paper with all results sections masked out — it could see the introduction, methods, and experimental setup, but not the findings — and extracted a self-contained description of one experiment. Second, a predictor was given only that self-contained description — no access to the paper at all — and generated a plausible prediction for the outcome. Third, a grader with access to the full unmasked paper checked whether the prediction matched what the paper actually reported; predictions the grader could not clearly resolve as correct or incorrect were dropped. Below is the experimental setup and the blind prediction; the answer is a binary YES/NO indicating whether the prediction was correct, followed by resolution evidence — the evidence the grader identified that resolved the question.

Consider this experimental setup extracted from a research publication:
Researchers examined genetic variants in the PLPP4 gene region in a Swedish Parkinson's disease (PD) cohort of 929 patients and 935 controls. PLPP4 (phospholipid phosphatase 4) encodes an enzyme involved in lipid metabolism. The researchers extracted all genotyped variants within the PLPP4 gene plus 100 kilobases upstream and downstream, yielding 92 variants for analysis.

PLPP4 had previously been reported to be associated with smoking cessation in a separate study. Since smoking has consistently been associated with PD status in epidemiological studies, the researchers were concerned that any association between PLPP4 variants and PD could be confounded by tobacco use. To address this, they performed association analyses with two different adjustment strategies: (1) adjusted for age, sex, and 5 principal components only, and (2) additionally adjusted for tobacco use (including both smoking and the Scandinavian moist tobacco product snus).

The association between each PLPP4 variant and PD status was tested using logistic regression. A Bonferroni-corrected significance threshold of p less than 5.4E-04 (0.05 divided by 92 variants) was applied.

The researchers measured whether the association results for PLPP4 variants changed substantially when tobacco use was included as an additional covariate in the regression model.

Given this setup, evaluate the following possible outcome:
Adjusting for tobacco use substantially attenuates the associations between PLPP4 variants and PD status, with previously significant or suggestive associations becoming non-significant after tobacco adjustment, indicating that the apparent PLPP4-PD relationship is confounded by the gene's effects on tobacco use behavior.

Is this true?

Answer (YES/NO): NO